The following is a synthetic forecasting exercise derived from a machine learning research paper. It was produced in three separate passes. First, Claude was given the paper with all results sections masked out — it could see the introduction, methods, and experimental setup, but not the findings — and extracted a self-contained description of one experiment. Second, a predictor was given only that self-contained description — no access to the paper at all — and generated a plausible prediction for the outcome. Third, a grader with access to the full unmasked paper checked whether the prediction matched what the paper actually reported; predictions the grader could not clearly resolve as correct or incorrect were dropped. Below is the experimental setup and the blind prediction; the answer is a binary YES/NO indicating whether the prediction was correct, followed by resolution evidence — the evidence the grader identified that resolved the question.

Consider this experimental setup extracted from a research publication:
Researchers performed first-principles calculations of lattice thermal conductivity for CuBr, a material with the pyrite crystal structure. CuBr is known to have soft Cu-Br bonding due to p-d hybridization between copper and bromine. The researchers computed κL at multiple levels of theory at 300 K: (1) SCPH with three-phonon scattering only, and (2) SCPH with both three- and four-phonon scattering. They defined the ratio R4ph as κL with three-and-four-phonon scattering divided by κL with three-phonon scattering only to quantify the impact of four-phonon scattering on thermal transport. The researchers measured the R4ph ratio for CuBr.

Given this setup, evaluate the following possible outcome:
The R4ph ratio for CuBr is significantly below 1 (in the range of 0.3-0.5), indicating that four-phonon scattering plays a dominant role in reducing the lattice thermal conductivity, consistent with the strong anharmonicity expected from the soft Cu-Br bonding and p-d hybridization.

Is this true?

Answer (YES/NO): NO